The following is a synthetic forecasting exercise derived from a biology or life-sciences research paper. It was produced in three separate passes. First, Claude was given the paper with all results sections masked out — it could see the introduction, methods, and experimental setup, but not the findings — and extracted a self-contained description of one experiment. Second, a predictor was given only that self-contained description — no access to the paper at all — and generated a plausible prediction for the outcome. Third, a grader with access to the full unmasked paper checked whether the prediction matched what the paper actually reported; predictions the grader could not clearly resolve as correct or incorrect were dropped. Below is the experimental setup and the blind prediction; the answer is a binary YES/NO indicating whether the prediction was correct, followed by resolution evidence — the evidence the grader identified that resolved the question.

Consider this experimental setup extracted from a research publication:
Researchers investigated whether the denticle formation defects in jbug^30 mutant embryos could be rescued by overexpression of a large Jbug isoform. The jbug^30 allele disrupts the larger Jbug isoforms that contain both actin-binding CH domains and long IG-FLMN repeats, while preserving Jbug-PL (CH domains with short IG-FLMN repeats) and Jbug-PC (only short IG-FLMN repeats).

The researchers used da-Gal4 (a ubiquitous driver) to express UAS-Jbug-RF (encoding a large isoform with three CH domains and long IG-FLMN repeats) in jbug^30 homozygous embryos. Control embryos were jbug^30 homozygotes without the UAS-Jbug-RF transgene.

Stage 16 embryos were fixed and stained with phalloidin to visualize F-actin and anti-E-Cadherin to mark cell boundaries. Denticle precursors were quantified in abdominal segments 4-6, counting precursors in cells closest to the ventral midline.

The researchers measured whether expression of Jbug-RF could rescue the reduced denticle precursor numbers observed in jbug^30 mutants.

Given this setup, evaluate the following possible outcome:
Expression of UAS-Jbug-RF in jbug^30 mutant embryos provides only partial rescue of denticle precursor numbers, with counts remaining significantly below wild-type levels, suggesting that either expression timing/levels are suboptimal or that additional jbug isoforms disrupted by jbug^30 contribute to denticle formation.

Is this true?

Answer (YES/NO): YES